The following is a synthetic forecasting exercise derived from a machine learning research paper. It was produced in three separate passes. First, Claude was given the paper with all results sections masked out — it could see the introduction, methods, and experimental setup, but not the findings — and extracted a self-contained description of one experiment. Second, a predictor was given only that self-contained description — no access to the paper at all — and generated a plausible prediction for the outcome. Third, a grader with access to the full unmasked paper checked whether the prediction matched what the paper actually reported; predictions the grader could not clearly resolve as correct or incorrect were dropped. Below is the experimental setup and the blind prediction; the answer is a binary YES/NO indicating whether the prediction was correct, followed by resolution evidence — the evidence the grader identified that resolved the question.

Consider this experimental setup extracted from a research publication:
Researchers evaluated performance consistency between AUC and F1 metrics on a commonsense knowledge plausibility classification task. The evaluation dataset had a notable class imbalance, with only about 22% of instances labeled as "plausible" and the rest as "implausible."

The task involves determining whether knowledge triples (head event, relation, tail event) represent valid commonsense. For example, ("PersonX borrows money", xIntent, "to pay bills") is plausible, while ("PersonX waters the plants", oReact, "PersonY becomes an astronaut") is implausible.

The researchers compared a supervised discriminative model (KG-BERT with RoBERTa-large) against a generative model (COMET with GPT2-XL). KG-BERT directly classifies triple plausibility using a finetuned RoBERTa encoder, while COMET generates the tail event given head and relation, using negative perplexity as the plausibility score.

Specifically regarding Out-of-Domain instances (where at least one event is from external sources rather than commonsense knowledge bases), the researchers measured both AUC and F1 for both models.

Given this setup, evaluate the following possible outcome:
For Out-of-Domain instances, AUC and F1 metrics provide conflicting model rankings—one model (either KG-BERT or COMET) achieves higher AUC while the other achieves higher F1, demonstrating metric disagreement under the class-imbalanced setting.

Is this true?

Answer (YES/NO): YES